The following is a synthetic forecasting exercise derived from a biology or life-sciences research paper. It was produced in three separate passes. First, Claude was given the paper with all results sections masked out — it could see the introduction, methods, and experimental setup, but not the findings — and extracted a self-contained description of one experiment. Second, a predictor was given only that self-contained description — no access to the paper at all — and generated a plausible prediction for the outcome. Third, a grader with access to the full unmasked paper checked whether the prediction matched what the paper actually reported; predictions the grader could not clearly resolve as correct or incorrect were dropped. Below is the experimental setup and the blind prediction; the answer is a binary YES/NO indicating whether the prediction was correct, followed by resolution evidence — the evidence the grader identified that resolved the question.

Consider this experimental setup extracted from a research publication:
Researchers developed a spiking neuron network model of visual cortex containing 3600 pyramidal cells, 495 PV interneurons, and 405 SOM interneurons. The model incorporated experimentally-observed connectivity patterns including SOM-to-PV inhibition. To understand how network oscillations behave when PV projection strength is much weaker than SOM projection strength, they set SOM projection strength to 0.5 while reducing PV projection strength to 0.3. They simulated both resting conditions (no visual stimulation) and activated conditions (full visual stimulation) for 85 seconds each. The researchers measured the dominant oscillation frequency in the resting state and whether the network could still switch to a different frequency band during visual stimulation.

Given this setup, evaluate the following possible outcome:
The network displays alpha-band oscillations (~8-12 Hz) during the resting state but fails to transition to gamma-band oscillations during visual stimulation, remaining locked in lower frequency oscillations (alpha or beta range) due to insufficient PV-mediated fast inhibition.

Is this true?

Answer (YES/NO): NO